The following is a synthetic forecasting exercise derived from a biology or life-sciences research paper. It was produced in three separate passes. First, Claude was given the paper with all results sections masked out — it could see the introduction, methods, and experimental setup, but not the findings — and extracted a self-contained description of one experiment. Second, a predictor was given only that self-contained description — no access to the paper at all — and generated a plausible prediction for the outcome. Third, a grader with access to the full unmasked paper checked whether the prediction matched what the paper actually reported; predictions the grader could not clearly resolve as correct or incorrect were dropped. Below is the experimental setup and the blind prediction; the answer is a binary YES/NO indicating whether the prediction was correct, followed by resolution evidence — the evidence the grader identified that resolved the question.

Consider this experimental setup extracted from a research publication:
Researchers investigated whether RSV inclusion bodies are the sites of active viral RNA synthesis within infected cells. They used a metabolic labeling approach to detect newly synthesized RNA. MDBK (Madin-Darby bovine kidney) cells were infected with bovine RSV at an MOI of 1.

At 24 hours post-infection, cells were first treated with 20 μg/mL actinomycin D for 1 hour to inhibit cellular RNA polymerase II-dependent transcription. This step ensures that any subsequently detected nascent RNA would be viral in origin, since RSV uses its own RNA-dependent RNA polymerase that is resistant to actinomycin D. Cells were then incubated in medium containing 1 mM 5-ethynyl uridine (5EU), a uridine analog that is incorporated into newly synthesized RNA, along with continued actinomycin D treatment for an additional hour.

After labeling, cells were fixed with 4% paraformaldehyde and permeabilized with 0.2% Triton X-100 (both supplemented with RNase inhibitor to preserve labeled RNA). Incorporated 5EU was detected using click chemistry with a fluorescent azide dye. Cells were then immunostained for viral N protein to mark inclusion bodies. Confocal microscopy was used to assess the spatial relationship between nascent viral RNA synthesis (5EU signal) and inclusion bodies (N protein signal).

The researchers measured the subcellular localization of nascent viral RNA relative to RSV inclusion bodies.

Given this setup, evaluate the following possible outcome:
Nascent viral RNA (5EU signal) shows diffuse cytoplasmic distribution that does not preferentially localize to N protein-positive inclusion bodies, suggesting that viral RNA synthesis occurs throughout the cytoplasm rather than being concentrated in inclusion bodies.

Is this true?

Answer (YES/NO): NO